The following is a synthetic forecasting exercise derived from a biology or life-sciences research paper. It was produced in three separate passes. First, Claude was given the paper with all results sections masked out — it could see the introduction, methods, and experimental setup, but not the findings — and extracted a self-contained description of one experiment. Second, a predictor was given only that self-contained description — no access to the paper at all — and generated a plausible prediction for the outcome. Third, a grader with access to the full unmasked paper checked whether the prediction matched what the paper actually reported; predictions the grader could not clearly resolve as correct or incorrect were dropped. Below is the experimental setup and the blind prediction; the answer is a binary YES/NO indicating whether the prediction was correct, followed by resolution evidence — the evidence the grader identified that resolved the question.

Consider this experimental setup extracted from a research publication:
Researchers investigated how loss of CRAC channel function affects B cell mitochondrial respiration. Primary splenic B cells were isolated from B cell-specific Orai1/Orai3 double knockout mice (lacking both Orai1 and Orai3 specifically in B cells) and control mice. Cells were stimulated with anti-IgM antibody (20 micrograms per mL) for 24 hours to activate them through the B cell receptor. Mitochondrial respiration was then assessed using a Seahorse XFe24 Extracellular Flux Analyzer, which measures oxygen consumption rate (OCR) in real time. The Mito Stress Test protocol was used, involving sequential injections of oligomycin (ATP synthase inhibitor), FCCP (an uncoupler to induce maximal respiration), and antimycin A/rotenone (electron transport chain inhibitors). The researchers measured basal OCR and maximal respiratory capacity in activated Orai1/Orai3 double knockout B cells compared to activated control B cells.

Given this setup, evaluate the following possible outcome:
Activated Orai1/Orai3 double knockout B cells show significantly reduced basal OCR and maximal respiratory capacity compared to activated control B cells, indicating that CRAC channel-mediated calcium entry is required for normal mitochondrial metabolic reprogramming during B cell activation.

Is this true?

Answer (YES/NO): YES